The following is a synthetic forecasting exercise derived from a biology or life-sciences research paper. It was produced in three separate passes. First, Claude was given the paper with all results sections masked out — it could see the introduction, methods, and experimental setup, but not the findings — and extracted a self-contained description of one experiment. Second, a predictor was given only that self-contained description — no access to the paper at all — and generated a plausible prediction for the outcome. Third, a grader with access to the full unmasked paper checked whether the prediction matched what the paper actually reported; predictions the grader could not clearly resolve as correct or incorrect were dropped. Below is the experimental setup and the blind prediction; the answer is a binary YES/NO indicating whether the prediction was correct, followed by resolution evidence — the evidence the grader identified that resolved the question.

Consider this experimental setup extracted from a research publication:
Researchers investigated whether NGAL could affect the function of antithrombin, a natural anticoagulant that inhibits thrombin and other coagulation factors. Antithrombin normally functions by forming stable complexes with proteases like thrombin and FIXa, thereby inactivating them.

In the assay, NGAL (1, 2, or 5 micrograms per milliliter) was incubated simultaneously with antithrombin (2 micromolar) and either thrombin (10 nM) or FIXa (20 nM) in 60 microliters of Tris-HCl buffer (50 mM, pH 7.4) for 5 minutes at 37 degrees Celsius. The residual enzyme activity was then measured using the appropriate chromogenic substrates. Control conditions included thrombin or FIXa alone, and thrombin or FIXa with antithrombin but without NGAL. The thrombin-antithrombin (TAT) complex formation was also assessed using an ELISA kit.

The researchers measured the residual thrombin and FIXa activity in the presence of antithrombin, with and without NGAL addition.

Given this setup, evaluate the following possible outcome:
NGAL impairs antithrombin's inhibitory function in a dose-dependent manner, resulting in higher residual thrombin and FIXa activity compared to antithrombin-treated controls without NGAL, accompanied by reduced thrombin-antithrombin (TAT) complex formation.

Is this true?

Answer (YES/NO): YES